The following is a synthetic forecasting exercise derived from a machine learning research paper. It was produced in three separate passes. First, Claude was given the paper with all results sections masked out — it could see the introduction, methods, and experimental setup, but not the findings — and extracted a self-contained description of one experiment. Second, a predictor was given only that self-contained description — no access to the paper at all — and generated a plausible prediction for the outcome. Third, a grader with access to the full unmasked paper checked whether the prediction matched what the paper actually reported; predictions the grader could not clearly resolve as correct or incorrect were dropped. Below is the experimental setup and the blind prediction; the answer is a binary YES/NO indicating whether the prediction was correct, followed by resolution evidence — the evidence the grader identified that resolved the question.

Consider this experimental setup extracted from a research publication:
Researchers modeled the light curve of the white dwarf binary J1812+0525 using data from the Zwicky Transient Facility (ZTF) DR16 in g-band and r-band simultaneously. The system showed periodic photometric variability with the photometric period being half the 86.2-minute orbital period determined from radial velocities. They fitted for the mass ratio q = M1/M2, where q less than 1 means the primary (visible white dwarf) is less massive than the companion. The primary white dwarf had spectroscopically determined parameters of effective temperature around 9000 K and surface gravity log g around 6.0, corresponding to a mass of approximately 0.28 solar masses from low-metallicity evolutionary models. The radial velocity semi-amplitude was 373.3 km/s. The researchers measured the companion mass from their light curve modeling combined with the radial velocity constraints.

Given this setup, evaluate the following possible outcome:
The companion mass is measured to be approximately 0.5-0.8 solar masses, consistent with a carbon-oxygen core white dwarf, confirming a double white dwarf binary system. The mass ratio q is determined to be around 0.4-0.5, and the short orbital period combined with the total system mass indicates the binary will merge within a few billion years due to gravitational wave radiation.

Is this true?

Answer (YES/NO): YES